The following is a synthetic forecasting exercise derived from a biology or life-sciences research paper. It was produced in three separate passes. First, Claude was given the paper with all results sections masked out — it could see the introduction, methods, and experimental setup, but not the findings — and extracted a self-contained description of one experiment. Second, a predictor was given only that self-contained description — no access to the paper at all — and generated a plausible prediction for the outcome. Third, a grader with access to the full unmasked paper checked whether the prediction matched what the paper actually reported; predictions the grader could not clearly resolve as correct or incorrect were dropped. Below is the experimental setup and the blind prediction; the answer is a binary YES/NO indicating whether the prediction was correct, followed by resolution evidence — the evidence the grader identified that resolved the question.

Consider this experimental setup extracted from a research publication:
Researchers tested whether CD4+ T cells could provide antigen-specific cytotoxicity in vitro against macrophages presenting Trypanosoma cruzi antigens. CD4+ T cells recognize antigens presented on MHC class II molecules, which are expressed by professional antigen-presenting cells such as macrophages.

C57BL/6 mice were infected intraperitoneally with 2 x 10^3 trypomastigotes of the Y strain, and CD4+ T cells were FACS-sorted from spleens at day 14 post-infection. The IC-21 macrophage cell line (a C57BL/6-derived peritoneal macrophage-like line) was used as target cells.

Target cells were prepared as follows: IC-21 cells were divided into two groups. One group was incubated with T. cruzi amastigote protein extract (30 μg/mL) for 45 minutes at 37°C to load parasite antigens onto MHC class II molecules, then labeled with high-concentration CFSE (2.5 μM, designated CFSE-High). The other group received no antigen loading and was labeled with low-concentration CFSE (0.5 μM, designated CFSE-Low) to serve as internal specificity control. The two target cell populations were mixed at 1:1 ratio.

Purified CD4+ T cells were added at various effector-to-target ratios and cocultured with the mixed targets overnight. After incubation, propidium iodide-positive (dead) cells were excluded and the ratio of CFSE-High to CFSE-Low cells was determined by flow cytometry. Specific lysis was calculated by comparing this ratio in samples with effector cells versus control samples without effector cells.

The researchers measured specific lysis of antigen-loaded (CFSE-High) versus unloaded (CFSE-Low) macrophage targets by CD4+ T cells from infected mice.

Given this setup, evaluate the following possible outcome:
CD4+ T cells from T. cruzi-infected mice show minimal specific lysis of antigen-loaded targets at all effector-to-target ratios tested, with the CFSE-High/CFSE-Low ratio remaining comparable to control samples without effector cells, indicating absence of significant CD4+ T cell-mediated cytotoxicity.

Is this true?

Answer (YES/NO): NO